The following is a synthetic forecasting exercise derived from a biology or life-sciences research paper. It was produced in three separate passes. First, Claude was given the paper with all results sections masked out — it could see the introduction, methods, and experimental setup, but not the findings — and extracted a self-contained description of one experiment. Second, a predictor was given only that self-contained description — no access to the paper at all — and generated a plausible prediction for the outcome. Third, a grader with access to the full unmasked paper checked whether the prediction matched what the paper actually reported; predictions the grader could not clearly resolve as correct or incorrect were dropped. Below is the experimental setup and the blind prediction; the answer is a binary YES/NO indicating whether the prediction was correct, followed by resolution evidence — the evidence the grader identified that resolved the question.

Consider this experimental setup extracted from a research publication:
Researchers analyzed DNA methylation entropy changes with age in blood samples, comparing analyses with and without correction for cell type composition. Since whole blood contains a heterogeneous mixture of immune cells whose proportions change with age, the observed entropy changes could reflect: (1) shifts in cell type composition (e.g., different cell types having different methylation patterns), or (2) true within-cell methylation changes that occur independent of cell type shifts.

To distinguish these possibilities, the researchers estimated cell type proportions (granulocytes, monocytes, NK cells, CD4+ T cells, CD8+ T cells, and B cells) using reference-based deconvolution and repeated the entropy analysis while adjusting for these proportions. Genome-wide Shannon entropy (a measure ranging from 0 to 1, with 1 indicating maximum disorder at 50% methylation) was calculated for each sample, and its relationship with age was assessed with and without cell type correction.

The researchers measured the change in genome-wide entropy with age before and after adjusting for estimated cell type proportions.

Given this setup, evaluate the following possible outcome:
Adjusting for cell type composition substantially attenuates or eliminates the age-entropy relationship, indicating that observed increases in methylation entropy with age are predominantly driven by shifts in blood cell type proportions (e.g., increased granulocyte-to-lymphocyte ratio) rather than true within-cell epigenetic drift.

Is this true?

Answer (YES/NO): NO